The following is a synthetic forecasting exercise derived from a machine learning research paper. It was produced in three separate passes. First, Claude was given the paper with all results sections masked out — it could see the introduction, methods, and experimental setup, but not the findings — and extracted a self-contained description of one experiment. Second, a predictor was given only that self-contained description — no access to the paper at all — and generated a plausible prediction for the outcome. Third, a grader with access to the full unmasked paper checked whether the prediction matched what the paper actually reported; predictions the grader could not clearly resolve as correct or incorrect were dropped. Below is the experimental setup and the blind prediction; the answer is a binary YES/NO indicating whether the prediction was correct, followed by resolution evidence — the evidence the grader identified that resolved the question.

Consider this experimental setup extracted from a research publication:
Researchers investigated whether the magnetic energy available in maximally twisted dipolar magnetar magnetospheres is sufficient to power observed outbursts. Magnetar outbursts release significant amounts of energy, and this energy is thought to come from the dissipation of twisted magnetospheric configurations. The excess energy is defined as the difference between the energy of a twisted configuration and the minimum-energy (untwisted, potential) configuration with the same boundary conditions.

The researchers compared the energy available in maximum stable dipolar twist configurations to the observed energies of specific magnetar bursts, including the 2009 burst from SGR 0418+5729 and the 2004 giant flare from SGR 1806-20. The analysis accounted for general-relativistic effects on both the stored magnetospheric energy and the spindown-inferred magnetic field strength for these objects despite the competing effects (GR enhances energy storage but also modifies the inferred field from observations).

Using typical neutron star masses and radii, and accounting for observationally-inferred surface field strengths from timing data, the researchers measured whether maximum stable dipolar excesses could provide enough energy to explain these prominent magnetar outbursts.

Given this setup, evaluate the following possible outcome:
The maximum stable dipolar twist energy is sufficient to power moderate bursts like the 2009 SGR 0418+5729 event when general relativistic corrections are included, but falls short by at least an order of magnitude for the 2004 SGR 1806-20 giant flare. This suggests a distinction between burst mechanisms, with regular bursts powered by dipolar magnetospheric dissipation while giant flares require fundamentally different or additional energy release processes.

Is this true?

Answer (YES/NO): NO